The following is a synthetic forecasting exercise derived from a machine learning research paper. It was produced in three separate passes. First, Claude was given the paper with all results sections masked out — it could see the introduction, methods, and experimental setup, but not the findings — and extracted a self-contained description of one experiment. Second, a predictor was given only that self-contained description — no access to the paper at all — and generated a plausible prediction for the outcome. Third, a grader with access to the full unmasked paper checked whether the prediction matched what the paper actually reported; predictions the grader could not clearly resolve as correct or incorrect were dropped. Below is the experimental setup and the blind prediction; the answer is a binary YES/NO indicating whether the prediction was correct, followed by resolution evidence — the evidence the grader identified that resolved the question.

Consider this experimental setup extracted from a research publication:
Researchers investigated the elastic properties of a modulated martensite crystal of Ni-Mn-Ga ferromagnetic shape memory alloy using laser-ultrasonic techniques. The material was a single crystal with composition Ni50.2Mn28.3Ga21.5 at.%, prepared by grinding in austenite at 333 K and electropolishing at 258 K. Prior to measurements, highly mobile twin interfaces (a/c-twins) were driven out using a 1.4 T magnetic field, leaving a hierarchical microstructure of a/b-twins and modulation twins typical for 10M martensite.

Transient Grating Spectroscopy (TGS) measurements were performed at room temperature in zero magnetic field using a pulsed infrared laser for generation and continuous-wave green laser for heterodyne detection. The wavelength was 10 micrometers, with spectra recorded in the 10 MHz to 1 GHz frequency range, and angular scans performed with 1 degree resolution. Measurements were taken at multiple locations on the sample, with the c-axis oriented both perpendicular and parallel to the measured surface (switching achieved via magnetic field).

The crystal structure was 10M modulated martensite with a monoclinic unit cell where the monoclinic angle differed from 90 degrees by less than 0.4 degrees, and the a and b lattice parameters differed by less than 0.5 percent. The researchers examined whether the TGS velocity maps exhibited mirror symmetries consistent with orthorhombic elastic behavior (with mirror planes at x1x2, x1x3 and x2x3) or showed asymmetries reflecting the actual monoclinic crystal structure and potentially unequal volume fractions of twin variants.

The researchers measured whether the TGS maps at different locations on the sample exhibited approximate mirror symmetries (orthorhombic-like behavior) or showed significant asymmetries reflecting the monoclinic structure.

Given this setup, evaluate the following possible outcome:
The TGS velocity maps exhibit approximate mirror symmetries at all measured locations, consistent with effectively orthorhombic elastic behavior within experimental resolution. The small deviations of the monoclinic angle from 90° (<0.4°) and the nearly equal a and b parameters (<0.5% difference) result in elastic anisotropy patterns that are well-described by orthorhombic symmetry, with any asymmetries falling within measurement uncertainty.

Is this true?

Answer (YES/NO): YES